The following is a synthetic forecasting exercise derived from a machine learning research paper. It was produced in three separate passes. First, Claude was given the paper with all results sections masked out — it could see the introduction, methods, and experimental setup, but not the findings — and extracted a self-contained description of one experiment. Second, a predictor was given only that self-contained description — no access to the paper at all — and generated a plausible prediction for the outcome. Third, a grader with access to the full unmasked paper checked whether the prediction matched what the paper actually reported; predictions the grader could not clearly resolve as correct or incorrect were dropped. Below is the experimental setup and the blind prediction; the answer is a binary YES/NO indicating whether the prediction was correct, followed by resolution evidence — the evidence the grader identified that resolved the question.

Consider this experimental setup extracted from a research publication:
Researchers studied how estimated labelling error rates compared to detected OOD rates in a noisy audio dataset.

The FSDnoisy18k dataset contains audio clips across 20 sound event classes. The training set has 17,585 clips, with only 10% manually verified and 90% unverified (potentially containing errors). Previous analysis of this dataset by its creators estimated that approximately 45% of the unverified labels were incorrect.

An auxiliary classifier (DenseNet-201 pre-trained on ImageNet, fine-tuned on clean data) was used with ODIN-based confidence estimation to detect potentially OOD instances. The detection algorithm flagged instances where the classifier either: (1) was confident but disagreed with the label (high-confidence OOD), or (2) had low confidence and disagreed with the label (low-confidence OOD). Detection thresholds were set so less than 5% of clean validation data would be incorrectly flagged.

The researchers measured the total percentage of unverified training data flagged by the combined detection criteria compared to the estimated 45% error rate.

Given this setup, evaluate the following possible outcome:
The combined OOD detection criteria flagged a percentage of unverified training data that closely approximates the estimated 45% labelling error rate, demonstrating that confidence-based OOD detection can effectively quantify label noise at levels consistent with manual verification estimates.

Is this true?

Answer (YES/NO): NO